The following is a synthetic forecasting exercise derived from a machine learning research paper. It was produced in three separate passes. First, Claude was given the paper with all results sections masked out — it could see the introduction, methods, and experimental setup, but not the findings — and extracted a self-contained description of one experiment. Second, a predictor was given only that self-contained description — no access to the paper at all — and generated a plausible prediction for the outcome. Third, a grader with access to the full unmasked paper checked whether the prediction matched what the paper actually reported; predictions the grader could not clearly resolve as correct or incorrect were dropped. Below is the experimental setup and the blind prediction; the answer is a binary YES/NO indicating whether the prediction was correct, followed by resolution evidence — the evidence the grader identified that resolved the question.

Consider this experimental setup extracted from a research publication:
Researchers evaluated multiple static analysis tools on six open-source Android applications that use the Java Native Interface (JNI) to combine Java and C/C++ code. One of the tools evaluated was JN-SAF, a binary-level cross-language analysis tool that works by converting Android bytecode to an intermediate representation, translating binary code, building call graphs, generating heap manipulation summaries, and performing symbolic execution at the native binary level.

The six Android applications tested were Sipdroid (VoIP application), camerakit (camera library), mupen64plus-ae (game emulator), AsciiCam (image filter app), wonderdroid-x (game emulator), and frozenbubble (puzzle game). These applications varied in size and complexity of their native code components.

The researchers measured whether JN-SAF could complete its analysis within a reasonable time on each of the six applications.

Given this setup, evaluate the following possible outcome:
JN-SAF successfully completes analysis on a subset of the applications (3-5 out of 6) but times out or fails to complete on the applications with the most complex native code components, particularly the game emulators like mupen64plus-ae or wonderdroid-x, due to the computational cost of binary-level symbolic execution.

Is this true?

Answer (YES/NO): NO